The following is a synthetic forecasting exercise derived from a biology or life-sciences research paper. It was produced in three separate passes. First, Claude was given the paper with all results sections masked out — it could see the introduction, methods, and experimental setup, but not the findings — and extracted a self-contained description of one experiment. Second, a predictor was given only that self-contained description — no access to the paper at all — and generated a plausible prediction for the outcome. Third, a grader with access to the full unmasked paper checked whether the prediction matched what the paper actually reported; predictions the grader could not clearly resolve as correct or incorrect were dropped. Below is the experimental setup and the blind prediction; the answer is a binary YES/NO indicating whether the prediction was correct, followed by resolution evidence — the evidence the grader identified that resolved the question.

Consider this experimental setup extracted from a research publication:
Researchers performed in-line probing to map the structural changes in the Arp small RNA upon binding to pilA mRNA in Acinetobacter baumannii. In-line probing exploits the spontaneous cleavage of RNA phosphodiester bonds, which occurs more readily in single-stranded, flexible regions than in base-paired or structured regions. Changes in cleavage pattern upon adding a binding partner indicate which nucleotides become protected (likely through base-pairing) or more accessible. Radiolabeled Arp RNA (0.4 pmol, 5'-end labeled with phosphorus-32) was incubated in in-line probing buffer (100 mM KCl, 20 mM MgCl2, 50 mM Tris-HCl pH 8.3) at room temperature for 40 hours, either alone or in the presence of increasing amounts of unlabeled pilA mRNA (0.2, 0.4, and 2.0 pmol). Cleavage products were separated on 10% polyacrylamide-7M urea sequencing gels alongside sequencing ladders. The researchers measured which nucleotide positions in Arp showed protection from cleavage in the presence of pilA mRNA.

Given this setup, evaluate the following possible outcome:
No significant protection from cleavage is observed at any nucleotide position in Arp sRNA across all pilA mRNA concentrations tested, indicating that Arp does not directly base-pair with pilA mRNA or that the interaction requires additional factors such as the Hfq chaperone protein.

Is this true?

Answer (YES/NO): NO